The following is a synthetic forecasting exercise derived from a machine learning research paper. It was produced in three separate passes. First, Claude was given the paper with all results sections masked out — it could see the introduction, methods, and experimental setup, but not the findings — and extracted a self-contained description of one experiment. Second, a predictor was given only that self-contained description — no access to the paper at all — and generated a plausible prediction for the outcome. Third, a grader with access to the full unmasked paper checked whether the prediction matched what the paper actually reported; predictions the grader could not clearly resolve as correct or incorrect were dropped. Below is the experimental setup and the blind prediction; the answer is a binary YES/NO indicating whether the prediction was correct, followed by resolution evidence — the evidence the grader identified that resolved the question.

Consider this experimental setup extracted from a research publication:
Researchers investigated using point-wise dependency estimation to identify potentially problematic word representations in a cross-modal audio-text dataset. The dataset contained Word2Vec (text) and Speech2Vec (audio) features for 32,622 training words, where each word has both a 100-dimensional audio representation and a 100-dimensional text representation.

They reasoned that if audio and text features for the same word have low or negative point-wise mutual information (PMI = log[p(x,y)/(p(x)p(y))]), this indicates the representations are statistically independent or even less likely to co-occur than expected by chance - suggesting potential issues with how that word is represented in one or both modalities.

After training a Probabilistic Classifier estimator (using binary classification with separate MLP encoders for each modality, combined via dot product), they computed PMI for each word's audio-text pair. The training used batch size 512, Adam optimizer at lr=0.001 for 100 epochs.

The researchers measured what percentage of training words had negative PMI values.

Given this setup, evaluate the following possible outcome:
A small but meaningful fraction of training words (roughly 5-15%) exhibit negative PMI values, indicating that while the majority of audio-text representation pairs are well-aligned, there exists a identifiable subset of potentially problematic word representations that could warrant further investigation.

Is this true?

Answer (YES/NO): NO